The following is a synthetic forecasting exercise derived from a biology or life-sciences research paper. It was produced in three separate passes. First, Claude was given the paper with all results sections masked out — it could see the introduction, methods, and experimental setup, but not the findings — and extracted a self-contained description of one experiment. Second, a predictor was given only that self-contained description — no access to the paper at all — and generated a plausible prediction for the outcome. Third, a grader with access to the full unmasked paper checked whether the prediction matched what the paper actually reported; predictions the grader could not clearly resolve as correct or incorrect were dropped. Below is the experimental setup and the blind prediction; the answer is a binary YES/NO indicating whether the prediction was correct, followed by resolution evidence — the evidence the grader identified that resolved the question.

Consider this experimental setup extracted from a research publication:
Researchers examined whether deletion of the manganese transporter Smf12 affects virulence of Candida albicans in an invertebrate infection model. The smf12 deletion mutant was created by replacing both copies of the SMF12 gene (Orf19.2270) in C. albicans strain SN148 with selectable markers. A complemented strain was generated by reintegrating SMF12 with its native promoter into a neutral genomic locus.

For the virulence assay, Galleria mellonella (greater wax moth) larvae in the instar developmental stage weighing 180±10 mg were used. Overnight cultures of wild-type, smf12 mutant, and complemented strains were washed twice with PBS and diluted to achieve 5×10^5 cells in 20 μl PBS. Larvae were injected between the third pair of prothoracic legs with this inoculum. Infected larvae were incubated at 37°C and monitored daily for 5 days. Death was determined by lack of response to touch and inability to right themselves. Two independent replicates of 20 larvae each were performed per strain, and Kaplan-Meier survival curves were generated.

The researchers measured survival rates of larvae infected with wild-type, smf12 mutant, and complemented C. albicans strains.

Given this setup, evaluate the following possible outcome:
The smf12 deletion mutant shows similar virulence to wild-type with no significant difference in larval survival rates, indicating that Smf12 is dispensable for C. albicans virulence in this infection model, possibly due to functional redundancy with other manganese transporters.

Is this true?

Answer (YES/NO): NO